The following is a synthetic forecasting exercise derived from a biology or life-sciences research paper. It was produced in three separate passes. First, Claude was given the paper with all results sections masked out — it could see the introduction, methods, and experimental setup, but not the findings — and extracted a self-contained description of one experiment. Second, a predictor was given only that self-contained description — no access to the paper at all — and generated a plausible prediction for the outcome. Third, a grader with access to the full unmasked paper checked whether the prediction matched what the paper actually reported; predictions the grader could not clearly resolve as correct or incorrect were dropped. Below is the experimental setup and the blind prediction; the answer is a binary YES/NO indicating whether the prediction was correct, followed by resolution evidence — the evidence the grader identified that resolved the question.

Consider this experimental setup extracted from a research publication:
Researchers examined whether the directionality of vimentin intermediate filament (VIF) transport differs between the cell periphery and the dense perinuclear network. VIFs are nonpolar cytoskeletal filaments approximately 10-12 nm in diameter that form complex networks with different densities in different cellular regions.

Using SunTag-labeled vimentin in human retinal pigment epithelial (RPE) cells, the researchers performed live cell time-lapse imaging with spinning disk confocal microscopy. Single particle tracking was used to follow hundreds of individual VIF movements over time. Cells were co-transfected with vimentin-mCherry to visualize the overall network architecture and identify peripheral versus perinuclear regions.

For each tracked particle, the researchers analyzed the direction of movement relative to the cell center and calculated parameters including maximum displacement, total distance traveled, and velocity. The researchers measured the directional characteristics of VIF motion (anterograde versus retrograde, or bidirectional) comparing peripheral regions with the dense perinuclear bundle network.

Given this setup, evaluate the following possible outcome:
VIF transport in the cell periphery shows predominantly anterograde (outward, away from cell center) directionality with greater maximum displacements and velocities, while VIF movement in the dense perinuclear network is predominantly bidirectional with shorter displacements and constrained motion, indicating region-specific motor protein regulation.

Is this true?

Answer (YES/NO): NO